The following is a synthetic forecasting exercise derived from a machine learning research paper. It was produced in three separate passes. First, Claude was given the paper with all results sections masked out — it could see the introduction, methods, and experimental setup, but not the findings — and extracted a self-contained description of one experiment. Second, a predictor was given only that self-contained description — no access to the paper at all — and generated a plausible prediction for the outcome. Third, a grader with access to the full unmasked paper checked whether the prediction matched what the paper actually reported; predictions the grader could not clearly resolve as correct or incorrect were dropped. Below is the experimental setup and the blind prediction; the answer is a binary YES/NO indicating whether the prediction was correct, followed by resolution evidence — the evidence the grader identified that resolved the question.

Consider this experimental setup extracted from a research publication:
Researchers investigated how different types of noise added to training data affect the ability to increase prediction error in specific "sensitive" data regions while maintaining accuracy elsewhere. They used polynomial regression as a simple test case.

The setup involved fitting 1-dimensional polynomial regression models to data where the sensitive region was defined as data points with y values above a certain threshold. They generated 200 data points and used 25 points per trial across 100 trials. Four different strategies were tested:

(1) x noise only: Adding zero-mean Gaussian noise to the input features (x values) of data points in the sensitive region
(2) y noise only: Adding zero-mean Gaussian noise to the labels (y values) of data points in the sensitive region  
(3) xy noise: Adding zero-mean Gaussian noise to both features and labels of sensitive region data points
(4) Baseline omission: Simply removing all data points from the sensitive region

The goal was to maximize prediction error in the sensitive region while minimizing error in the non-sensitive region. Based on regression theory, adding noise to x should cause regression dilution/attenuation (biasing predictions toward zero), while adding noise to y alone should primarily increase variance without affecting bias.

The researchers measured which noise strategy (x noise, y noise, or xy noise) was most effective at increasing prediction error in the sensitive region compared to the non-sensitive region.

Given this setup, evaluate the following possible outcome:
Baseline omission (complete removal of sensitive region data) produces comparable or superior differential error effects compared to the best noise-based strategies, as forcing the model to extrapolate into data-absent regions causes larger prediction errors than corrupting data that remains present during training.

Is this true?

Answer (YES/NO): NO